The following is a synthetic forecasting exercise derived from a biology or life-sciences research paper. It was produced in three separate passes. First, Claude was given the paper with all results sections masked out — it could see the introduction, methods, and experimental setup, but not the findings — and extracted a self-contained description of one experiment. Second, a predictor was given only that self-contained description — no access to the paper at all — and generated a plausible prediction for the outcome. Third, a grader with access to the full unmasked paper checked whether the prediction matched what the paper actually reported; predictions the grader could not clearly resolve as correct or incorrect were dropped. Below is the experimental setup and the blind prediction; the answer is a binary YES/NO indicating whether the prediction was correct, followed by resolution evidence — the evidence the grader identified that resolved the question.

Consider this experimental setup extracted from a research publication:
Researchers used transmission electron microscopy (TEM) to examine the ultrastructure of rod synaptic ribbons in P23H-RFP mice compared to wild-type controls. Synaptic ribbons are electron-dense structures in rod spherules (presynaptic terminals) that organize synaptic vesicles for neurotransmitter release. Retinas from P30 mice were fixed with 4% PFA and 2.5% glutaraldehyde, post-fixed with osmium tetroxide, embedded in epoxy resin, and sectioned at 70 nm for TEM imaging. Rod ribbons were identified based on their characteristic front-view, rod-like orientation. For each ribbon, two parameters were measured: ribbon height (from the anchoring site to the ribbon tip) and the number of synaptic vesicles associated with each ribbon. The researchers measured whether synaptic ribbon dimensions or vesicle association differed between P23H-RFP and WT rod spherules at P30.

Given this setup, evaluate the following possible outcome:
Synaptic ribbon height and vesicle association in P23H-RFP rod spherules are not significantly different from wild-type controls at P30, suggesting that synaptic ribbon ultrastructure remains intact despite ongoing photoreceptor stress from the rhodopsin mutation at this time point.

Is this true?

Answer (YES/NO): YES